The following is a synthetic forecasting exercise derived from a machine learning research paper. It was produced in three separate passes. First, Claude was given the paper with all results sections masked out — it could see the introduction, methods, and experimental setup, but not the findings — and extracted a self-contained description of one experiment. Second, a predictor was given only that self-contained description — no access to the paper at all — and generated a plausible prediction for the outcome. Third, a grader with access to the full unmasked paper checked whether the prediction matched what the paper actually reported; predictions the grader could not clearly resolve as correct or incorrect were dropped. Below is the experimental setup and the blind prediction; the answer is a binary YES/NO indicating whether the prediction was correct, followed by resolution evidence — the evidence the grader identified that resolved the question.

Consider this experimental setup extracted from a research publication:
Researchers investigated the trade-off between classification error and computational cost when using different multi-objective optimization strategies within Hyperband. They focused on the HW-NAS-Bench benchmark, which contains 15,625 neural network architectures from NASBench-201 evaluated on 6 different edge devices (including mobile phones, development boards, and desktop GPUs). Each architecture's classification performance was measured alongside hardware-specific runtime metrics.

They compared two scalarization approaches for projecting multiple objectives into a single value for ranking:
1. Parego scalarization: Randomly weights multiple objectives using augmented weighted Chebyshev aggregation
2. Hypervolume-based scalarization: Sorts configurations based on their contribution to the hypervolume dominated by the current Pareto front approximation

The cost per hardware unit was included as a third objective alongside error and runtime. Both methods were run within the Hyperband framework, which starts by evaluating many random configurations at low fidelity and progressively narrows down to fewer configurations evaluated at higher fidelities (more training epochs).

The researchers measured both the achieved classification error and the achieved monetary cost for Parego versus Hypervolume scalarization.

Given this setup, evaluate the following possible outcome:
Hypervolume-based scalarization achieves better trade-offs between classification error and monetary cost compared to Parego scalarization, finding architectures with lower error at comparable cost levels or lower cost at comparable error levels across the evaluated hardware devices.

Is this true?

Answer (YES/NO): NO